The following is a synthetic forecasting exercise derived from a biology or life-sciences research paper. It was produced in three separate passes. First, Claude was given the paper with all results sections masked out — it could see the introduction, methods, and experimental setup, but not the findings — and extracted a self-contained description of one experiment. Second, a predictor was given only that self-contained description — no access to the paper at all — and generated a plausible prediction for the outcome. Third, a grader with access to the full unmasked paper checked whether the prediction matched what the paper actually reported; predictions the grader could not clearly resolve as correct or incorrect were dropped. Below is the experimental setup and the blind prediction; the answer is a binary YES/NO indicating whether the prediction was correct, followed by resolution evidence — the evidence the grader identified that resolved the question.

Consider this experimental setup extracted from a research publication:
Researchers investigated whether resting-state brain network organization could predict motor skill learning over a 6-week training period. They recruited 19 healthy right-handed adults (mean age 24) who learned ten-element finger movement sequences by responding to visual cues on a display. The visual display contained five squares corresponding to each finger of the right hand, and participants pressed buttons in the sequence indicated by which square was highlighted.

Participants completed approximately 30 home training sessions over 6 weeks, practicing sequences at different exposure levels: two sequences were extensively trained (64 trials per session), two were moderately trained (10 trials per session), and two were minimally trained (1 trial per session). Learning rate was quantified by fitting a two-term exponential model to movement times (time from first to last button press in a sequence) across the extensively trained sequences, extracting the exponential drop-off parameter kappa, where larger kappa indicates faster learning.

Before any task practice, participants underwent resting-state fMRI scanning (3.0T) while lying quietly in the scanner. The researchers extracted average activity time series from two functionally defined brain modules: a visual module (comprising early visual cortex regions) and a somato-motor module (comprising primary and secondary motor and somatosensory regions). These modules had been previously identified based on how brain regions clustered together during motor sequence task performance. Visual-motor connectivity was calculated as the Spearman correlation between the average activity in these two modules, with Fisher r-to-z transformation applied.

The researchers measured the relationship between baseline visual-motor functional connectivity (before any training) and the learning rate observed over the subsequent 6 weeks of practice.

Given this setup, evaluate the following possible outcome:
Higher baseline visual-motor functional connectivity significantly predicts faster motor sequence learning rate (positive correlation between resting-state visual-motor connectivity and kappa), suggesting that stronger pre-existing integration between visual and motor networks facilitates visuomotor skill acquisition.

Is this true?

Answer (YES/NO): NO